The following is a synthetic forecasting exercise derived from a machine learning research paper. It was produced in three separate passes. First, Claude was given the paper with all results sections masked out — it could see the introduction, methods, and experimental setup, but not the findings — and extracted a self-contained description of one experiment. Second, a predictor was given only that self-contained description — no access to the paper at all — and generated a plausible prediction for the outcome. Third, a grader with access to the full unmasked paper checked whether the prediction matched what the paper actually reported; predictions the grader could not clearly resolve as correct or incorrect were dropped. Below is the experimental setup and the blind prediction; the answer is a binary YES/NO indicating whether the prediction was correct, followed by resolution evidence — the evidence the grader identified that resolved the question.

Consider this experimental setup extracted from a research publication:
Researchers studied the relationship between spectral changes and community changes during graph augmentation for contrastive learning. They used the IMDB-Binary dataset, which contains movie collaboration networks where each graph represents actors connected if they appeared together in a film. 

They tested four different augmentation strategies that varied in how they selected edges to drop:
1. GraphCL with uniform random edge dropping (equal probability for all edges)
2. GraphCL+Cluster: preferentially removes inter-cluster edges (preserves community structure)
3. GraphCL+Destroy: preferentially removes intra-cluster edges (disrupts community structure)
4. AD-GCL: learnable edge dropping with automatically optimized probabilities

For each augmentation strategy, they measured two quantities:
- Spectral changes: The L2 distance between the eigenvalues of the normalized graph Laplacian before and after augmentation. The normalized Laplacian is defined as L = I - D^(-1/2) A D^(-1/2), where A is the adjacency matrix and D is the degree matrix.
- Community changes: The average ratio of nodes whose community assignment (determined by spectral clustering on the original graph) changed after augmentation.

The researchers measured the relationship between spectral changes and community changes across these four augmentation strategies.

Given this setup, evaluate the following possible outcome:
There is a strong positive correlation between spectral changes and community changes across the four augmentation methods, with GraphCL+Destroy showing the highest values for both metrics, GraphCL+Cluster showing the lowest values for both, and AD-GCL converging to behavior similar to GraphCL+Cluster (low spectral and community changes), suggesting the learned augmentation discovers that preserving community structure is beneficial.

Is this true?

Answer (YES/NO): NO